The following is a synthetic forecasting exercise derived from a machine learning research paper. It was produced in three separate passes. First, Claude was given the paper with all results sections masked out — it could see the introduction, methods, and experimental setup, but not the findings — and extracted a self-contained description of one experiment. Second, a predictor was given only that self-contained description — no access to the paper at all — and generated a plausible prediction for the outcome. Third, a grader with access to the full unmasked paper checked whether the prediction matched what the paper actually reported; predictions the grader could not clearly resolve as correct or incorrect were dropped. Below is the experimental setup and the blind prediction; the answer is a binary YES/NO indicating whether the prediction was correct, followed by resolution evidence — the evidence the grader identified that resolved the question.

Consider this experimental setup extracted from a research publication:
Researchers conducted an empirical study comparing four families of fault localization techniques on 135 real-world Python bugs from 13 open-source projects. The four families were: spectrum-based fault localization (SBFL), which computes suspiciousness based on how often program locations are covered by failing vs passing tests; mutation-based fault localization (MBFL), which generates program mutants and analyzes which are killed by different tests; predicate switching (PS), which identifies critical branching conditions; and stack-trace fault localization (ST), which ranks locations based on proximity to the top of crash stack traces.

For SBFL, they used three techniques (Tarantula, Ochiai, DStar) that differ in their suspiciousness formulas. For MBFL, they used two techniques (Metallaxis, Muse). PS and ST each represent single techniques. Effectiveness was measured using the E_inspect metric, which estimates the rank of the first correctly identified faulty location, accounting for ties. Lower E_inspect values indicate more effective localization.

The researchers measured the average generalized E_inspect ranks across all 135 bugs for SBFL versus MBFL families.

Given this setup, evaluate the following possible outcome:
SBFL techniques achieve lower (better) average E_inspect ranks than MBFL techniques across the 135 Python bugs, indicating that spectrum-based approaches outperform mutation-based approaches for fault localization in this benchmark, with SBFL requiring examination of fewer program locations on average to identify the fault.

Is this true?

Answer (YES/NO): YES